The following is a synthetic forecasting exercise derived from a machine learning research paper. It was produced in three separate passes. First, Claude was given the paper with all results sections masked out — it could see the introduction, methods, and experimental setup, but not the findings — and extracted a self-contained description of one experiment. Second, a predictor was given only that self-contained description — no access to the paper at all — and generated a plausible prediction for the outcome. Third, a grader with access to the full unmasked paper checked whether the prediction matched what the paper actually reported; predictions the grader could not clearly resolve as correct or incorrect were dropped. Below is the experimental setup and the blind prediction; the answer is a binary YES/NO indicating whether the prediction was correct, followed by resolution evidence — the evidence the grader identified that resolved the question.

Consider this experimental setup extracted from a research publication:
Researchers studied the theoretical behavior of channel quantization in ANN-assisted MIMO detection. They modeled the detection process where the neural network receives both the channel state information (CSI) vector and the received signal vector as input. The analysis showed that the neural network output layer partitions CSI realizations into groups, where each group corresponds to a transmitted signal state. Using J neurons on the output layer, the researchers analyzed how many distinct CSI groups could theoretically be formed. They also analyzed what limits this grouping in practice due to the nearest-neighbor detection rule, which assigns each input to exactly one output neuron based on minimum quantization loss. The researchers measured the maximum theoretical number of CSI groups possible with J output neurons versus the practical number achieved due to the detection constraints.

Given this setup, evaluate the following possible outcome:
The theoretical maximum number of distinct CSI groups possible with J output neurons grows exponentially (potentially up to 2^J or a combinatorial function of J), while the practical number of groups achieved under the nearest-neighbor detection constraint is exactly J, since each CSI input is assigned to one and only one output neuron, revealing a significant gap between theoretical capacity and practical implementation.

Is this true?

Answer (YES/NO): YES